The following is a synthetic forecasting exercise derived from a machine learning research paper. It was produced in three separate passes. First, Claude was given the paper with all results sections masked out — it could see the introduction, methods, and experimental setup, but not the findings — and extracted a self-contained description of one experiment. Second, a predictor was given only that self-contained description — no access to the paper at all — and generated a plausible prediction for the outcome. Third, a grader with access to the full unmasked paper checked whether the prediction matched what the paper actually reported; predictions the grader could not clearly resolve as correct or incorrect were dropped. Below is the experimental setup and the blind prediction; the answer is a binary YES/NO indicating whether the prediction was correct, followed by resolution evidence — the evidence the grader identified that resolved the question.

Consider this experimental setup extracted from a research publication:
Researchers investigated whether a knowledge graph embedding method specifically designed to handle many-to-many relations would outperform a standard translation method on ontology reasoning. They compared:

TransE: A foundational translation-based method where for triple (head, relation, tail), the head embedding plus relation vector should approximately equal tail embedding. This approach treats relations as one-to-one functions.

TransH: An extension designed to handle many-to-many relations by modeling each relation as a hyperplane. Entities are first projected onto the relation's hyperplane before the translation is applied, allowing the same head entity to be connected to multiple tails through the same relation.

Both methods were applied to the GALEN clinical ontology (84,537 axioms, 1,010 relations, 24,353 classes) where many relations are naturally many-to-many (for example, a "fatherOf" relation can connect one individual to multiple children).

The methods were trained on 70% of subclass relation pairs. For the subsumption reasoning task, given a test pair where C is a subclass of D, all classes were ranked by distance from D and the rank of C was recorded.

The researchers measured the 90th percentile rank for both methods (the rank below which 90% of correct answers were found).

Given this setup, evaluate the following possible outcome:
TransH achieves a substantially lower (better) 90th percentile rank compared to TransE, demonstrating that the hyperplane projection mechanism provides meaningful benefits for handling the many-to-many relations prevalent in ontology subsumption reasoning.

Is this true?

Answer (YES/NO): NO